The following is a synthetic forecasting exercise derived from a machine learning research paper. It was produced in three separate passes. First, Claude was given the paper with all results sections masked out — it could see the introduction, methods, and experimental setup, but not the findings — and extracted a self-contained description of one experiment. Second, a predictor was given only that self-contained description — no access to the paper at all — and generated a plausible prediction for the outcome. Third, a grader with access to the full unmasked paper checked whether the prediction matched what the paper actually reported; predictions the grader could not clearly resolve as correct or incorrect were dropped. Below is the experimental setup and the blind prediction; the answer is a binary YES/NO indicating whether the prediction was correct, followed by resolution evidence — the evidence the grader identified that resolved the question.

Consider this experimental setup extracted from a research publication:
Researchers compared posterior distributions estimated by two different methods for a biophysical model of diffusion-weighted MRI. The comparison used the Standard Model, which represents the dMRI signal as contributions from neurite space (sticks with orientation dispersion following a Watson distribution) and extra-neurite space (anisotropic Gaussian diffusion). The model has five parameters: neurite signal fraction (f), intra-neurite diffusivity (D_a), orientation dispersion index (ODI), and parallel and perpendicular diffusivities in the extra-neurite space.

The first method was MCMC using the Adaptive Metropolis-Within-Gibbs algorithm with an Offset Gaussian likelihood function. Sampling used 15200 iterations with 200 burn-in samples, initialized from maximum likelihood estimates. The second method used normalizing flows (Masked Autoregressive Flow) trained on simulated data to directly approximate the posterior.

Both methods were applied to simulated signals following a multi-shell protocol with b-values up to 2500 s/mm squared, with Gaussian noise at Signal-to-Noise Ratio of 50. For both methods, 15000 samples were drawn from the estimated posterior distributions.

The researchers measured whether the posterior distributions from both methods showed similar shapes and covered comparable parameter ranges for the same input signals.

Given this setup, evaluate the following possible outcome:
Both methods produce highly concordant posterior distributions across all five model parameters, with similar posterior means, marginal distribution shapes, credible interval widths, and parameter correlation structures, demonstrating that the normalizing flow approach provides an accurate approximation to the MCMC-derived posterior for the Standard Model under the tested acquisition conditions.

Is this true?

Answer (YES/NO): NO